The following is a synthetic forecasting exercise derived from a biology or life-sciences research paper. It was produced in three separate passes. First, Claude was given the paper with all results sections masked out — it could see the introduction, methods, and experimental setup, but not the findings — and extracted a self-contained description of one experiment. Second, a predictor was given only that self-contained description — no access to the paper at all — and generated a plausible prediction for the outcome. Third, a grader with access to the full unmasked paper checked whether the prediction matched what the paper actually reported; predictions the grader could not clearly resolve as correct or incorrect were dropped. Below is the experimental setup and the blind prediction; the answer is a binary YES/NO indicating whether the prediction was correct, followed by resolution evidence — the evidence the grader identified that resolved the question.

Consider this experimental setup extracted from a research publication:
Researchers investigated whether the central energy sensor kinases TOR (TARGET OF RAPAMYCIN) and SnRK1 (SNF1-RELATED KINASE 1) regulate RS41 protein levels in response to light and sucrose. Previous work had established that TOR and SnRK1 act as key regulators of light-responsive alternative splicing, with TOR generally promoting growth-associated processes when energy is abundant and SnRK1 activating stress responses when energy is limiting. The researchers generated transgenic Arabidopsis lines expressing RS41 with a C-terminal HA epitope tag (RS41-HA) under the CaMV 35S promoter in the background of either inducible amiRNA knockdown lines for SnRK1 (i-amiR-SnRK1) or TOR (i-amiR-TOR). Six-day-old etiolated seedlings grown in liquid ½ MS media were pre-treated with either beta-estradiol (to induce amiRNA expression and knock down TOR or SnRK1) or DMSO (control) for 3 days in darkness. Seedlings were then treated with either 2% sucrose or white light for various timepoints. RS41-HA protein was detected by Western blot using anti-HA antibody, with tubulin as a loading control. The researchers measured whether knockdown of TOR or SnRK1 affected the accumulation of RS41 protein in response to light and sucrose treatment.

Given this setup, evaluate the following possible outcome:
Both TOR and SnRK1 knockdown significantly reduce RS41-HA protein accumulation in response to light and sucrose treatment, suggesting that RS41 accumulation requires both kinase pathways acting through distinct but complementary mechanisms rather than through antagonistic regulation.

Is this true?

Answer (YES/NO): NO